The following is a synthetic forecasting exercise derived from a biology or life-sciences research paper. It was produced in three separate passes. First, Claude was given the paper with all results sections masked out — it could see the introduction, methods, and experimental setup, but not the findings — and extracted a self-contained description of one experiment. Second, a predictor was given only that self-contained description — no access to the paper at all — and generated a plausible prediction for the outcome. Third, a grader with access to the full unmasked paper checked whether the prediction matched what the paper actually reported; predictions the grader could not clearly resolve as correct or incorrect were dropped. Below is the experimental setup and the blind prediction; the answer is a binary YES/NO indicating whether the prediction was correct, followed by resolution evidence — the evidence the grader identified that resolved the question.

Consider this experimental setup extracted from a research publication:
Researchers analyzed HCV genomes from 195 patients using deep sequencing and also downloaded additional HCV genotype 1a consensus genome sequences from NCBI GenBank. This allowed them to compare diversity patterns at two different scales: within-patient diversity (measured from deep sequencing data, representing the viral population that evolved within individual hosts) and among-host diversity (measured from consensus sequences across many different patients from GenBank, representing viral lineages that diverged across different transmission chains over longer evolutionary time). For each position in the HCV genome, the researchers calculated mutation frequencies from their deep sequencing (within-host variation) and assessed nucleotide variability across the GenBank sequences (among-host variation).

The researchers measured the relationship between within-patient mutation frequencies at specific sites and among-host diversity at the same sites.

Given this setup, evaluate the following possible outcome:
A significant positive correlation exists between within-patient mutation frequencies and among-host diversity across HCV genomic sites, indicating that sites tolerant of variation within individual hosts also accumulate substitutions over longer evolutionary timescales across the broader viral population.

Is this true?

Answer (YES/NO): YES